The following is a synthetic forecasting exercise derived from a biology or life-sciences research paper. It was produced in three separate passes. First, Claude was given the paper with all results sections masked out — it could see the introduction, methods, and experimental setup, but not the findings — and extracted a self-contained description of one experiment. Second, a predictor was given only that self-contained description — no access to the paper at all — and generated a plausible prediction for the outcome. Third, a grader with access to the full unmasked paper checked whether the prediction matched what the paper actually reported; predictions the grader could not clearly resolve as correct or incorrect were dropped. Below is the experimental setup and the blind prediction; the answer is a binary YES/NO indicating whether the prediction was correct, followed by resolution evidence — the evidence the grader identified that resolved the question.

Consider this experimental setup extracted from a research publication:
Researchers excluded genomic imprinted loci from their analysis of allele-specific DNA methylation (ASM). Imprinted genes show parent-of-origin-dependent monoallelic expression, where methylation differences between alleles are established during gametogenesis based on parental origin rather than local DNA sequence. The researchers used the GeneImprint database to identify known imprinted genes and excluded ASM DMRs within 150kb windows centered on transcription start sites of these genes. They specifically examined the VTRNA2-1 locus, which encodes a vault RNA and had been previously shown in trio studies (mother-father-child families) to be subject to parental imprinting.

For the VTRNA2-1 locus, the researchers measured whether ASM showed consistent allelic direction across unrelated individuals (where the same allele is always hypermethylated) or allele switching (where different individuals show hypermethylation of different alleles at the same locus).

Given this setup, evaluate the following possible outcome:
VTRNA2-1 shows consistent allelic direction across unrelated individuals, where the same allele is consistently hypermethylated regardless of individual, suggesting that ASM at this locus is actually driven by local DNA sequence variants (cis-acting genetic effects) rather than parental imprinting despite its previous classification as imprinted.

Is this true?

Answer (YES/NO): NO